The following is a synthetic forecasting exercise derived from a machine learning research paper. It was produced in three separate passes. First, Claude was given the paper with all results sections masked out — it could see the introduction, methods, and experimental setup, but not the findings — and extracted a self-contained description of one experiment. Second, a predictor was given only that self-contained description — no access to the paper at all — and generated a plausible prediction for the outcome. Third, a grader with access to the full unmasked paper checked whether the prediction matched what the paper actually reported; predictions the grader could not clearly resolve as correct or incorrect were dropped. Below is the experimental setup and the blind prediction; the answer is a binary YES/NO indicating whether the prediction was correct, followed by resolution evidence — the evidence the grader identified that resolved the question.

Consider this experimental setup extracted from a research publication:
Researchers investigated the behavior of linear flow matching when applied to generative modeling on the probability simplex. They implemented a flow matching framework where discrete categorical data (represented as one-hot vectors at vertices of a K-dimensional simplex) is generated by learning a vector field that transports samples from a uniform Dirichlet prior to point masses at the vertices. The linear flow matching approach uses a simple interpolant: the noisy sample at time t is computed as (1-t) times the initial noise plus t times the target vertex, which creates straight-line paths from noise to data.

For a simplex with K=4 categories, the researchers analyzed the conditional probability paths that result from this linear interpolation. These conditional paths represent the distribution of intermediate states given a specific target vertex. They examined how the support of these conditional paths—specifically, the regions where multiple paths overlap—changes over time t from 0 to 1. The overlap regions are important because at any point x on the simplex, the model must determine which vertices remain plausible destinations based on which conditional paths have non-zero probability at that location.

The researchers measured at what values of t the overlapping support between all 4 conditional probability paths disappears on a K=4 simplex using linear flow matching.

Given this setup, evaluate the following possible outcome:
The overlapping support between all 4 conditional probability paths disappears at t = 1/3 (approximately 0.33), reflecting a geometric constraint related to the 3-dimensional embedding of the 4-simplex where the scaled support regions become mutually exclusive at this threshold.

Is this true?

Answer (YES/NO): NO